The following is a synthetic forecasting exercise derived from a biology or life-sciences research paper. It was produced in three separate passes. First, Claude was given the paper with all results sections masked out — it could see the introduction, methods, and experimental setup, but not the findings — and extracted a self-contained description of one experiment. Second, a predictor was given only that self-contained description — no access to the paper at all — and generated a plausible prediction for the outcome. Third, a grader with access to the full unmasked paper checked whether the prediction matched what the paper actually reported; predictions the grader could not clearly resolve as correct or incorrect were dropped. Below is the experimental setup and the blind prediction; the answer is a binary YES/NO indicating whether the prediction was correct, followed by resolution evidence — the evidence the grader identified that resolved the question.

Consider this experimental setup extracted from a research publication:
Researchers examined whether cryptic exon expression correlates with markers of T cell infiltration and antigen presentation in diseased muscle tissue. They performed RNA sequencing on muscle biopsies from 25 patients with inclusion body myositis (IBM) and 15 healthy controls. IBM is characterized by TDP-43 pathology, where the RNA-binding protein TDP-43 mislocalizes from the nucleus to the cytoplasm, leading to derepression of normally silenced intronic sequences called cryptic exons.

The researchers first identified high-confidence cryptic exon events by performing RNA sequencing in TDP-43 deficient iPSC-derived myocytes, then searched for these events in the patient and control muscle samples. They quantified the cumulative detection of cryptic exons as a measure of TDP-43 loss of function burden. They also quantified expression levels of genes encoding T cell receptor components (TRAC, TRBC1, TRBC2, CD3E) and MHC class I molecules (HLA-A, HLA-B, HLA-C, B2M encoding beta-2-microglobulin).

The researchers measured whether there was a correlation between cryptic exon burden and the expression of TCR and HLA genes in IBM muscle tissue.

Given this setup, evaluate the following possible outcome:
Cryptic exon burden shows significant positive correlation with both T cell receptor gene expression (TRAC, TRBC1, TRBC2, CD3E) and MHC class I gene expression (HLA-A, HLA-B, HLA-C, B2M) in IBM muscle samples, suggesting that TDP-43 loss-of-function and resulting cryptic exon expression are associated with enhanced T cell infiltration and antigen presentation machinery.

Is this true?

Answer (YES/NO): YES